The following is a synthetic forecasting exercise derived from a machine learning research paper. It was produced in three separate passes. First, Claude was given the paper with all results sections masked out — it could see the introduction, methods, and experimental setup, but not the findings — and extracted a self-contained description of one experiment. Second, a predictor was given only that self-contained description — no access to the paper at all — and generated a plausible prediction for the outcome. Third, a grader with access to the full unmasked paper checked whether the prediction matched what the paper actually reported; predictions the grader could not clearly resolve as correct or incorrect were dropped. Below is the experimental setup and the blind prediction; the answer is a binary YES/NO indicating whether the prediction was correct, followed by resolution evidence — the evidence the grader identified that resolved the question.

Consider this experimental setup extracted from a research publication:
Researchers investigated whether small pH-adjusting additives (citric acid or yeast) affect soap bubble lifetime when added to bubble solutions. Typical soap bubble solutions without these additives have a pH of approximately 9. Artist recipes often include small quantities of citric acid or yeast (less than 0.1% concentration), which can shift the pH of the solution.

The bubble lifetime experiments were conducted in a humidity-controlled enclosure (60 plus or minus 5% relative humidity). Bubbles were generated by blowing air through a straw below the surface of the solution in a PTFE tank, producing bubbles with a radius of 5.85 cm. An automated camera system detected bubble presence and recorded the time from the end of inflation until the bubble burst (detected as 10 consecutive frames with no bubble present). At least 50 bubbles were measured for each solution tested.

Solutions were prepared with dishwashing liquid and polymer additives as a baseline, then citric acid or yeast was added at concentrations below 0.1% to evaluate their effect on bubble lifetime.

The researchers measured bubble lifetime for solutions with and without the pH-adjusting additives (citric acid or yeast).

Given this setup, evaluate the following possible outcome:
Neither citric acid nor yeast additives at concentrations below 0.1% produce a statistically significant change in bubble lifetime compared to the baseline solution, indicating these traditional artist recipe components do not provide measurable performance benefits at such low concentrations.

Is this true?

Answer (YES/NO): NO